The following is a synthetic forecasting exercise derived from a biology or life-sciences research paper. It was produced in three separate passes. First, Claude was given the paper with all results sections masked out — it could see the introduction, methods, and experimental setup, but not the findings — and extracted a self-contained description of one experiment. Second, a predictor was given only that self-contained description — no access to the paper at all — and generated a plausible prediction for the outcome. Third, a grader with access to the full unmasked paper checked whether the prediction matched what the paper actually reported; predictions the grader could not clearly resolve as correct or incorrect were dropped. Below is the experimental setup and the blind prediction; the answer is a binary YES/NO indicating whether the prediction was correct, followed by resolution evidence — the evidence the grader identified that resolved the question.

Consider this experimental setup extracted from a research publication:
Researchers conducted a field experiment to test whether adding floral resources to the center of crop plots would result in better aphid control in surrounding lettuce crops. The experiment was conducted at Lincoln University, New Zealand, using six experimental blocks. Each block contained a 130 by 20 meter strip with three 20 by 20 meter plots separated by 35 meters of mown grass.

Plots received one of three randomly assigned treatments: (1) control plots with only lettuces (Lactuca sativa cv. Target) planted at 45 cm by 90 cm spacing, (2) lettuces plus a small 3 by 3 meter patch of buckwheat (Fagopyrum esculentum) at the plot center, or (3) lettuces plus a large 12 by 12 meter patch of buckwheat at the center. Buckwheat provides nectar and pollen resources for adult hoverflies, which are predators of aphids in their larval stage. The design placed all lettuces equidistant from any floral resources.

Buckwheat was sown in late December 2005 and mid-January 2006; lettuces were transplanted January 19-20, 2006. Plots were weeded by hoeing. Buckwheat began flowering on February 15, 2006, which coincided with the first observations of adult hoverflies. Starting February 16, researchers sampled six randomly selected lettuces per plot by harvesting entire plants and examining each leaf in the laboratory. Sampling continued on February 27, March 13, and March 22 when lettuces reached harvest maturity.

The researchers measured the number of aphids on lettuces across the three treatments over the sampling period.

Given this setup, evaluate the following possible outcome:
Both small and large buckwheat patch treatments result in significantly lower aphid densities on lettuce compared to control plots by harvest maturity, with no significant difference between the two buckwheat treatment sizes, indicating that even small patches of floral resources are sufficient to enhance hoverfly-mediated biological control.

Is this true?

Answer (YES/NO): NO